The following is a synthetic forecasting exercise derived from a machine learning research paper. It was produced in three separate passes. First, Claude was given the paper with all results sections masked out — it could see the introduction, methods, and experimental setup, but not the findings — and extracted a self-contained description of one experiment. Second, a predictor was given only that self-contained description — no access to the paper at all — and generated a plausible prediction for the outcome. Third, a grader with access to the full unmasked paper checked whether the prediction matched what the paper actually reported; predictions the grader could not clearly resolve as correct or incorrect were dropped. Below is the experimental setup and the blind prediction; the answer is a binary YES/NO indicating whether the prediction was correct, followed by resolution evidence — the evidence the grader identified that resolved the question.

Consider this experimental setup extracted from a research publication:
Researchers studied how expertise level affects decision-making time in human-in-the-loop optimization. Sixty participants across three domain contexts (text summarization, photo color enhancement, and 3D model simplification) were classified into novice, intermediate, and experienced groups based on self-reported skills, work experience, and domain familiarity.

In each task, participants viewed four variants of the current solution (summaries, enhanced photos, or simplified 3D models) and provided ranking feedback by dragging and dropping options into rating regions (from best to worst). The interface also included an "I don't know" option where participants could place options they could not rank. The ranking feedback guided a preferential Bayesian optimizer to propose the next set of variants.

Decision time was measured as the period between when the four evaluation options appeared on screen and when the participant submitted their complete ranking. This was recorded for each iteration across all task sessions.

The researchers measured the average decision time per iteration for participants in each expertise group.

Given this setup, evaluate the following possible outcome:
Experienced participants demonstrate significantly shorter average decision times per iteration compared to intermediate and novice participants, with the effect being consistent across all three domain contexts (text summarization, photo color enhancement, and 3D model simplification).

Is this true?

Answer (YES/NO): NO